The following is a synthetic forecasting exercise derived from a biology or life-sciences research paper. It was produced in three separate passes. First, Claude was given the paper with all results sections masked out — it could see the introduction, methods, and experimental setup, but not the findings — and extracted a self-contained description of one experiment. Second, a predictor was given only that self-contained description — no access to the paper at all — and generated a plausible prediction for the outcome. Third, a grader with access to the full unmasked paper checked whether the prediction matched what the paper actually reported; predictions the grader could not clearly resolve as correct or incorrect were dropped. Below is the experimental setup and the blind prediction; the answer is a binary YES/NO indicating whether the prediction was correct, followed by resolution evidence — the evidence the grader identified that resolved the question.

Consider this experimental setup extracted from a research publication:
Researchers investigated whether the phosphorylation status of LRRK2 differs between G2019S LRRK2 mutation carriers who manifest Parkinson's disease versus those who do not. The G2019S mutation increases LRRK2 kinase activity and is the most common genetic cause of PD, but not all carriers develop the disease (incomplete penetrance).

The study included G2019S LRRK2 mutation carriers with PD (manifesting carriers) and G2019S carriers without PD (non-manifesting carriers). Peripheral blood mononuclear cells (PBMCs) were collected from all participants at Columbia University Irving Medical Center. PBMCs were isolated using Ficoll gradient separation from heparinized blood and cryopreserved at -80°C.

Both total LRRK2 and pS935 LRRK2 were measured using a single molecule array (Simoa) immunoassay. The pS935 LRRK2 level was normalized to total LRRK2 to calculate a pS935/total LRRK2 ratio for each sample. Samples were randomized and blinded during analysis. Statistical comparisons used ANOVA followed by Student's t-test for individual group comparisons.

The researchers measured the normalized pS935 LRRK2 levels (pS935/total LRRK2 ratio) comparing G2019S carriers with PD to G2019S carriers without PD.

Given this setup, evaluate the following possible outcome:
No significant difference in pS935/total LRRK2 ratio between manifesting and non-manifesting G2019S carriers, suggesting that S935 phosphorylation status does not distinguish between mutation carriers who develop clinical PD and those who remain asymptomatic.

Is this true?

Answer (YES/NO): NO